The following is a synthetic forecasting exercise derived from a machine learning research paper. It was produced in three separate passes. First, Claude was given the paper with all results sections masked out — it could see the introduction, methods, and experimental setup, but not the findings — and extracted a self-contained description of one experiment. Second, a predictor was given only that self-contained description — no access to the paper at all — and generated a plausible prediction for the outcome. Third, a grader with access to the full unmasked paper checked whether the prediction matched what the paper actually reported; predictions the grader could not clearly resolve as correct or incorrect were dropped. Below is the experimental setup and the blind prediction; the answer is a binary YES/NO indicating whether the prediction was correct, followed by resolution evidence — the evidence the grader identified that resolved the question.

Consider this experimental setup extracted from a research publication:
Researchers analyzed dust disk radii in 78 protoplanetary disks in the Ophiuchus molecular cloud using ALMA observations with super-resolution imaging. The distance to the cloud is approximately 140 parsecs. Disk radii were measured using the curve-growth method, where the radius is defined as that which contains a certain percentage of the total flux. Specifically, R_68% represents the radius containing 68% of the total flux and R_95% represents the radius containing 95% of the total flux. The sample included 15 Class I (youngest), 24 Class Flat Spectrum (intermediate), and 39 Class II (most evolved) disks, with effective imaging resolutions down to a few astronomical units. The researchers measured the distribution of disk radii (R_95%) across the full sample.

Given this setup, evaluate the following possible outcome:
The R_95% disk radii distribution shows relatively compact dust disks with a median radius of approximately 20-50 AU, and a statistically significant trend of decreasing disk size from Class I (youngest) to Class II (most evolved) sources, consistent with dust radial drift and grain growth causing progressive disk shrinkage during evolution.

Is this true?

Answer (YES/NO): NO